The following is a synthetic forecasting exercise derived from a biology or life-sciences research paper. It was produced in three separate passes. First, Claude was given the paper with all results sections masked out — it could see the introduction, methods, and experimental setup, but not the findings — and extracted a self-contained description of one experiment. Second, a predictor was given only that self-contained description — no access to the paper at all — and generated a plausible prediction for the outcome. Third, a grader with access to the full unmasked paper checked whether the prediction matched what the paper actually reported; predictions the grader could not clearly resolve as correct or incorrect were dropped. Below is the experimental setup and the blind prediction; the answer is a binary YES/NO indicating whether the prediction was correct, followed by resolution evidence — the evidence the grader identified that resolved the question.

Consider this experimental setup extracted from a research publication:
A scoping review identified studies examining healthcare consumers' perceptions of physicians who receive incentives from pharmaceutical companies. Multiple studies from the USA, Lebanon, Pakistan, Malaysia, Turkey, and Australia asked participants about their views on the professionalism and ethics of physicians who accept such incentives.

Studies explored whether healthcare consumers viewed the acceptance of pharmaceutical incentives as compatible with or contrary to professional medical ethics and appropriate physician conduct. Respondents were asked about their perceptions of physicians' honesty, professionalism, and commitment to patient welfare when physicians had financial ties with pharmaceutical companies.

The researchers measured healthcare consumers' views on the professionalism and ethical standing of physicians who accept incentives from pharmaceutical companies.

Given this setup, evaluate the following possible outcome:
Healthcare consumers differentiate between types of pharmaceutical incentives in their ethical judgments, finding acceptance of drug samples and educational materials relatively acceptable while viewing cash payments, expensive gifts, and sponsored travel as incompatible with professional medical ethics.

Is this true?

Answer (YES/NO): NO